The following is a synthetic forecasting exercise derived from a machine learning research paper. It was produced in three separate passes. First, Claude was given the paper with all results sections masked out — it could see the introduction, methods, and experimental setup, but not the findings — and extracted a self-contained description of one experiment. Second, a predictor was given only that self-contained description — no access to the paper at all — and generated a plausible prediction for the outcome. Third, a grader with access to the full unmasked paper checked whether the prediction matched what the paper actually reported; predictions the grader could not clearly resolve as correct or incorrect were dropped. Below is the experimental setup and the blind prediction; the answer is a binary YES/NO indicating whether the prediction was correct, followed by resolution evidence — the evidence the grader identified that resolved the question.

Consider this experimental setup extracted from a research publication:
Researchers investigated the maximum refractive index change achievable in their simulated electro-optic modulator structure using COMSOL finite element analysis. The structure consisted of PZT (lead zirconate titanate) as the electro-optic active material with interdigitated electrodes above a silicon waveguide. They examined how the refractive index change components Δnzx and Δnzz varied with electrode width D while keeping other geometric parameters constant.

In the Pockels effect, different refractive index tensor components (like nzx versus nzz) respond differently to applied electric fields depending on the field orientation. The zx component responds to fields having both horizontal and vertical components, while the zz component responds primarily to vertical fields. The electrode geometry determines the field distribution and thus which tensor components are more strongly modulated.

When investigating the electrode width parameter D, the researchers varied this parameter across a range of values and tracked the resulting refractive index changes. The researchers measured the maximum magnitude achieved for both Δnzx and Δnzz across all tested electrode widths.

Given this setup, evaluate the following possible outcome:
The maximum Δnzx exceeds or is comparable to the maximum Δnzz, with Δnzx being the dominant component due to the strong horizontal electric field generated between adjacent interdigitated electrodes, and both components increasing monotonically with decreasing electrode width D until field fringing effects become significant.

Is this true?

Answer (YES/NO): NO